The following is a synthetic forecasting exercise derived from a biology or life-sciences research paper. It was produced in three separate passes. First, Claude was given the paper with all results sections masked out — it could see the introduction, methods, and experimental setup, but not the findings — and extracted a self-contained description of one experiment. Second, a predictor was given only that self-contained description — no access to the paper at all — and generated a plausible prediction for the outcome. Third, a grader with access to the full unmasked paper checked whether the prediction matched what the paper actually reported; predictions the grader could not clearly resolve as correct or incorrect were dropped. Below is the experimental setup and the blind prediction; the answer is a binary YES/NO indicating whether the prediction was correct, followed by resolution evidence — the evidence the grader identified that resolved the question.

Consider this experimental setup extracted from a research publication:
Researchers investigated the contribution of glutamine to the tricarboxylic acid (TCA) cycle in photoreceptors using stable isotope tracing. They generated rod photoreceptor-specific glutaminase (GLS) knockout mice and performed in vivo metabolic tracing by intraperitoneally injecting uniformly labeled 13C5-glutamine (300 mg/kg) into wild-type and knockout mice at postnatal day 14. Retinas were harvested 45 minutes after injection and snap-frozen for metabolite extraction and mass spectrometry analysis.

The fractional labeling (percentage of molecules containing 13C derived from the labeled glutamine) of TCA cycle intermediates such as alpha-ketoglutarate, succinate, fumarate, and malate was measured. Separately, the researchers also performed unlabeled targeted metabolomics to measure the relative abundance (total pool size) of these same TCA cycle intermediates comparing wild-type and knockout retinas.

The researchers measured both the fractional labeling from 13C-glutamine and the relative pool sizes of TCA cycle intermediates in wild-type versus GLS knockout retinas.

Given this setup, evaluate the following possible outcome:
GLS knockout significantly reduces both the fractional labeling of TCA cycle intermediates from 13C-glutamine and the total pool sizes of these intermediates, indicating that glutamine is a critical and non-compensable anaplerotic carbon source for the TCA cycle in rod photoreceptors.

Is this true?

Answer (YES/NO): NO